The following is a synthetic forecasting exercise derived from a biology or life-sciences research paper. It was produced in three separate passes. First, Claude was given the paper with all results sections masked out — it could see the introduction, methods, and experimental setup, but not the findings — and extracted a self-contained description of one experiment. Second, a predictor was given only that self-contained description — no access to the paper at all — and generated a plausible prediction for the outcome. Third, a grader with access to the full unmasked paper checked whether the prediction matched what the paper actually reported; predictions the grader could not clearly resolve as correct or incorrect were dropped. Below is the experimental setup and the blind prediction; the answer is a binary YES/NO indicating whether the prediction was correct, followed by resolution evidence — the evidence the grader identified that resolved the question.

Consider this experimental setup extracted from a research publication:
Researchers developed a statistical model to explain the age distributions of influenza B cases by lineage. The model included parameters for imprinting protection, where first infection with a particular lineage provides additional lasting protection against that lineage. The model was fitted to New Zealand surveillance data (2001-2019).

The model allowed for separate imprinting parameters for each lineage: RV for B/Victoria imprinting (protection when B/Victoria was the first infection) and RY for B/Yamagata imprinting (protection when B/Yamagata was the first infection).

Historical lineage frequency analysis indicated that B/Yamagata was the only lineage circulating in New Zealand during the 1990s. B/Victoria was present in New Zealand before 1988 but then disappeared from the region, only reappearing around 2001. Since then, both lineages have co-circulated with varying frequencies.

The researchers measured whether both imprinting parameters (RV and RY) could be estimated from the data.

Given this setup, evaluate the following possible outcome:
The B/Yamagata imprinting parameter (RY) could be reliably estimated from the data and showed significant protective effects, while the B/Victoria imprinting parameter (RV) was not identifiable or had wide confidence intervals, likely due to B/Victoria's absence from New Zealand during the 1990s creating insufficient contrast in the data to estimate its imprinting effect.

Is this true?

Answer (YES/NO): YES